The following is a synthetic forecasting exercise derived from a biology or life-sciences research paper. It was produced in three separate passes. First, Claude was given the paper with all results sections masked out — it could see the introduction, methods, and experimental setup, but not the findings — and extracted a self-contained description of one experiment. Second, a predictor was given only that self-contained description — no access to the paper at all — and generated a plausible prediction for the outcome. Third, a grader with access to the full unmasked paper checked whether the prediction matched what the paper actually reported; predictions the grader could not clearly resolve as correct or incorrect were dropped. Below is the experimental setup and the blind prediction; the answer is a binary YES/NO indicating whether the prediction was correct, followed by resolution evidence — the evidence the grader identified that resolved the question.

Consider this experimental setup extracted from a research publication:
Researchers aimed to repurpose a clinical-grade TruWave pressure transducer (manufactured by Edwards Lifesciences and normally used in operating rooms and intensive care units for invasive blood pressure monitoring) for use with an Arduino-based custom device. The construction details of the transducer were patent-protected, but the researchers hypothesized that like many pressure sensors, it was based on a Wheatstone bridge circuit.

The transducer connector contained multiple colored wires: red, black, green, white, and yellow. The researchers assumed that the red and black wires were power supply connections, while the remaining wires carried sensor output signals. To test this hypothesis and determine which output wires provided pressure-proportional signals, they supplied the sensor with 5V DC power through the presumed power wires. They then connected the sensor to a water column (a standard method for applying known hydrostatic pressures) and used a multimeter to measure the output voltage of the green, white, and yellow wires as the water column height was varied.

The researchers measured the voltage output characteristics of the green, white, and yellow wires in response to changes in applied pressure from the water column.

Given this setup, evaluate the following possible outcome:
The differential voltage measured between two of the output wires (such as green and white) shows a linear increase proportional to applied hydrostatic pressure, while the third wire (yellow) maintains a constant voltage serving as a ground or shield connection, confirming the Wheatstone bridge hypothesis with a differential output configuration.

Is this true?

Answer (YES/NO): NO